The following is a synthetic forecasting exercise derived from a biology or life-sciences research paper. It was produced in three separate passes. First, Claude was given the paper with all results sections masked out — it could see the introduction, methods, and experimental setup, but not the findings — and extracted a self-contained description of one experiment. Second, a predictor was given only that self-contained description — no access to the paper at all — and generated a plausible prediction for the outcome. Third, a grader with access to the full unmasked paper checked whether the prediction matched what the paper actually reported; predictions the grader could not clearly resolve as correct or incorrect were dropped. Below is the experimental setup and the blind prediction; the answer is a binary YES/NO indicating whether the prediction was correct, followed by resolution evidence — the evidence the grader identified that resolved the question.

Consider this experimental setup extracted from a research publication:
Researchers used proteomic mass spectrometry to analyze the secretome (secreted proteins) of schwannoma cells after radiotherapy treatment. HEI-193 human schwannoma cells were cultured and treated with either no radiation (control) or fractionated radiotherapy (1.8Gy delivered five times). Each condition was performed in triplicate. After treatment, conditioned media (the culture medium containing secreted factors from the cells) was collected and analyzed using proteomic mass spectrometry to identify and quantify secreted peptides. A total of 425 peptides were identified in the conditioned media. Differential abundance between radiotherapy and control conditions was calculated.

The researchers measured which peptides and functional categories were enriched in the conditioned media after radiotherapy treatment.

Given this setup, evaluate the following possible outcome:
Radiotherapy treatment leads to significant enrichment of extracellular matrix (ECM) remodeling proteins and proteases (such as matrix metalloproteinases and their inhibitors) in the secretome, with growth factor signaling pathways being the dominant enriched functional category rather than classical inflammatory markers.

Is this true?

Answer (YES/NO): NO